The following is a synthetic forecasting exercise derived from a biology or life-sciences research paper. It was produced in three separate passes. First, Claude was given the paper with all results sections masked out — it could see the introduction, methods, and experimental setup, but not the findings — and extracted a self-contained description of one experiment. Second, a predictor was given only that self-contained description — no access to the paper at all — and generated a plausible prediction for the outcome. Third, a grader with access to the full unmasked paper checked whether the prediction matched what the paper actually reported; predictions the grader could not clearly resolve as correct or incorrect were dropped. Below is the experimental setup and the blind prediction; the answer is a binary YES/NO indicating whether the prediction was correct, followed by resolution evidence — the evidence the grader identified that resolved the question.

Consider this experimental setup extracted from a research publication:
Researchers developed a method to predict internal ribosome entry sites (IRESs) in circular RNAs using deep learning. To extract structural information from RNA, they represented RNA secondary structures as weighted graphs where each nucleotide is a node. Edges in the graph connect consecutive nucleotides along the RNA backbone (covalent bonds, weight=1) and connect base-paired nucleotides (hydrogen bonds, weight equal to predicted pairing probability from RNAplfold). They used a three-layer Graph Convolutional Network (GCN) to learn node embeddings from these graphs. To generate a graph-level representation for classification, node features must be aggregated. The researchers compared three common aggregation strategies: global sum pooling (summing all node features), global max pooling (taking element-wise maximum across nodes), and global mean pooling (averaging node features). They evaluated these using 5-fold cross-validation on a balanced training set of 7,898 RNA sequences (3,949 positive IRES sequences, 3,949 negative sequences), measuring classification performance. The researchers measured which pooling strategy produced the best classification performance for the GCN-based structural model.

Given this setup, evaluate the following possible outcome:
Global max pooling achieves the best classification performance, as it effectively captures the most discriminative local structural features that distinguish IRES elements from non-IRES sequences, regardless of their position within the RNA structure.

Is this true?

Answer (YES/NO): NO